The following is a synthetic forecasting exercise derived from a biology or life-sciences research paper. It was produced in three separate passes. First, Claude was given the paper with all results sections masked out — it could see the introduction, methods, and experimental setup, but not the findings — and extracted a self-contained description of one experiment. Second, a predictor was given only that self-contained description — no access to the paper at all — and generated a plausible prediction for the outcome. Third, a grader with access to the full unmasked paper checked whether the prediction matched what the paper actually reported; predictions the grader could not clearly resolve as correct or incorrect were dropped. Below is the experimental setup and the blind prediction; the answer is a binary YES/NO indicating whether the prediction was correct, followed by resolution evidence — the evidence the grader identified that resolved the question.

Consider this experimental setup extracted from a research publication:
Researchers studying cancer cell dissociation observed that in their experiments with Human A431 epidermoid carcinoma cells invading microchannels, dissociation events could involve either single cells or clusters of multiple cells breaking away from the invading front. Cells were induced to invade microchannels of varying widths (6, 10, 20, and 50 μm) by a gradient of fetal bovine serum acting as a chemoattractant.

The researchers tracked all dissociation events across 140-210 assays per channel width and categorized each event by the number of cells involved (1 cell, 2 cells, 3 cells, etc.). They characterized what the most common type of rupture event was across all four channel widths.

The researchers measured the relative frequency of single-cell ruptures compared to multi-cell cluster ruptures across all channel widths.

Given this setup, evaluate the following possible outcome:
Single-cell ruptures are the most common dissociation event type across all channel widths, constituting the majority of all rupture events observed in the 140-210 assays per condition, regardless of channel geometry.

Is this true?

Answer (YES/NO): YES